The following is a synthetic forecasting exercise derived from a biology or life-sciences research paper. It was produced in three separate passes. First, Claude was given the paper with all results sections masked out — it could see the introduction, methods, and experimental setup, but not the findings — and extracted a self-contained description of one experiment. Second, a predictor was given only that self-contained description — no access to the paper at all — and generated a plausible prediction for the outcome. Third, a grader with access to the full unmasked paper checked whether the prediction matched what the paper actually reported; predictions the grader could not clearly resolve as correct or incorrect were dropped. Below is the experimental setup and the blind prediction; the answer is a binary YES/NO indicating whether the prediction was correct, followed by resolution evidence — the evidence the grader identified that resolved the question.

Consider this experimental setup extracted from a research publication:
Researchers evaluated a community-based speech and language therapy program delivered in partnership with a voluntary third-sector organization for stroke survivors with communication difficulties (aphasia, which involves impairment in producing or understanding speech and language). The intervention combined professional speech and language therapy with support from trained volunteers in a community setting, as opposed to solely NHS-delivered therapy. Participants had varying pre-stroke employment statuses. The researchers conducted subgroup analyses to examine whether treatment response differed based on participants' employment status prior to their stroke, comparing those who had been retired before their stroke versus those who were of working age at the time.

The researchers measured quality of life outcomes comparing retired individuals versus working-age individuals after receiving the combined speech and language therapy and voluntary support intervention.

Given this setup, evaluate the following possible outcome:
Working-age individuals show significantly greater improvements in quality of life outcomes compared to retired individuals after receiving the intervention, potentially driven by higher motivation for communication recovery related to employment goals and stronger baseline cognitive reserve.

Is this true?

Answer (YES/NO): NO